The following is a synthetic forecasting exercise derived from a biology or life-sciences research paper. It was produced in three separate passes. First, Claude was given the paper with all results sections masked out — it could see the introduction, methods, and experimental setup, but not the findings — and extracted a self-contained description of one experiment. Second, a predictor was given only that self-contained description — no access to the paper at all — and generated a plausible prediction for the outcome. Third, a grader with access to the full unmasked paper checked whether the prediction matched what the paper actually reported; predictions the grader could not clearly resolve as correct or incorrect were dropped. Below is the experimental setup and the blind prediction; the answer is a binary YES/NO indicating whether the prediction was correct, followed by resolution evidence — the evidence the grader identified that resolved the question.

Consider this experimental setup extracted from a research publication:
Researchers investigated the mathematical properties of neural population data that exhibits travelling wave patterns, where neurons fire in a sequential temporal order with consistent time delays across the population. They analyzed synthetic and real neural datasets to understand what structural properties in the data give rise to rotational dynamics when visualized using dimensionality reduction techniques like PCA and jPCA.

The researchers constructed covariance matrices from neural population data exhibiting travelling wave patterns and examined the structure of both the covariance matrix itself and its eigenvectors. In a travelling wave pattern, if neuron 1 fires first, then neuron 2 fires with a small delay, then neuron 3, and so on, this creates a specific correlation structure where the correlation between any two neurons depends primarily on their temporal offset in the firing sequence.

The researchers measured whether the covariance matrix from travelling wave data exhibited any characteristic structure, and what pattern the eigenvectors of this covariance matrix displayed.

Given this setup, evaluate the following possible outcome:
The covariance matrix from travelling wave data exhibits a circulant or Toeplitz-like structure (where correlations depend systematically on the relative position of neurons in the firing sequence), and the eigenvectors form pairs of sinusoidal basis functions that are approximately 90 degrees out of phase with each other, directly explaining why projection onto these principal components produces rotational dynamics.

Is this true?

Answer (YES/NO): NO